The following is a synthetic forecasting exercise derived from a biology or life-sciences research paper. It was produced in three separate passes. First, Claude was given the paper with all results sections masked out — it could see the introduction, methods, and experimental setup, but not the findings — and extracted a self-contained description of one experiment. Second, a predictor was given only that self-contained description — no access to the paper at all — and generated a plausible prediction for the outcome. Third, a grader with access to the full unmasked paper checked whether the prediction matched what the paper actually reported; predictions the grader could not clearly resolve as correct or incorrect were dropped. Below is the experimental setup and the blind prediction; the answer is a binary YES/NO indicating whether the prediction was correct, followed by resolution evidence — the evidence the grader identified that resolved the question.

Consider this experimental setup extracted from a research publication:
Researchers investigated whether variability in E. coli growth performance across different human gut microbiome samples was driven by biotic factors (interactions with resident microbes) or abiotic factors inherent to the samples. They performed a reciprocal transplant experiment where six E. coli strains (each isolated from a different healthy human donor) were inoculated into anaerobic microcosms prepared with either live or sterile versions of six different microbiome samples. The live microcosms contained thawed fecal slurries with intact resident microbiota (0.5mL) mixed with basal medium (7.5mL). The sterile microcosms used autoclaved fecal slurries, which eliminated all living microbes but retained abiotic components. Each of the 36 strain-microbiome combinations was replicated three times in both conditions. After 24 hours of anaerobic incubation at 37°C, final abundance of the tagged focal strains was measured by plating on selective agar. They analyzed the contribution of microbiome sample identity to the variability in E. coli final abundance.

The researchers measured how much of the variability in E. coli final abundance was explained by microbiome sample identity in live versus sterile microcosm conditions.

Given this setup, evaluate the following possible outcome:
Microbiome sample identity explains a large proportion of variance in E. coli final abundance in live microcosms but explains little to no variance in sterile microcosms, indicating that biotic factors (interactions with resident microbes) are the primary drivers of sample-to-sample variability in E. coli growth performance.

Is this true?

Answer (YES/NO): NO